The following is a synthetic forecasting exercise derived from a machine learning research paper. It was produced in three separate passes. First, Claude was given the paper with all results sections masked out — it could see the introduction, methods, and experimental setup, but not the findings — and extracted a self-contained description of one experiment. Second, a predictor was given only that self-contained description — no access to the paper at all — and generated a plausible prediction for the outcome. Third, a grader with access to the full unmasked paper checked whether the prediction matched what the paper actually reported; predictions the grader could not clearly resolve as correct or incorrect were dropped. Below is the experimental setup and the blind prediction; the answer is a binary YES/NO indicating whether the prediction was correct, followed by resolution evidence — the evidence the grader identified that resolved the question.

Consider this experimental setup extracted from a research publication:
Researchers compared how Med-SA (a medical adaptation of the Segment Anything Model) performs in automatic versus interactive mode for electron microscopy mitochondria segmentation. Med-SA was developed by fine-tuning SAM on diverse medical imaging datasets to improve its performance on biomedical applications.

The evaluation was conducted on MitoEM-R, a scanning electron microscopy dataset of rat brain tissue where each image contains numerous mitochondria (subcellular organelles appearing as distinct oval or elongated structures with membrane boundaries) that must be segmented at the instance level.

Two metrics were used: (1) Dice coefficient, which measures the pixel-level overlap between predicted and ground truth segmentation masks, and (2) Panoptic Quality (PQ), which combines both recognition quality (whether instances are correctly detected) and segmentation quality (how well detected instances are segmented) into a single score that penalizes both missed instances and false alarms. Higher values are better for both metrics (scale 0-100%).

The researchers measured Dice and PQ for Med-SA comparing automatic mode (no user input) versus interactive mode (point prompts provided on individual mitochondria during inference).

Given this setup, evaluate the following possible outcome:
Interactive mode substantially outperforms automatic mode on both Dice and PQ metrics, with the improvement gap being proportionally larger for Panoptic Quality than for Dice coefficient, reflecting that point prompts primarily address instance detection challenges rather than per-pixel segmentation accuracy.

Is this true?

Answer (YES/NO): YES